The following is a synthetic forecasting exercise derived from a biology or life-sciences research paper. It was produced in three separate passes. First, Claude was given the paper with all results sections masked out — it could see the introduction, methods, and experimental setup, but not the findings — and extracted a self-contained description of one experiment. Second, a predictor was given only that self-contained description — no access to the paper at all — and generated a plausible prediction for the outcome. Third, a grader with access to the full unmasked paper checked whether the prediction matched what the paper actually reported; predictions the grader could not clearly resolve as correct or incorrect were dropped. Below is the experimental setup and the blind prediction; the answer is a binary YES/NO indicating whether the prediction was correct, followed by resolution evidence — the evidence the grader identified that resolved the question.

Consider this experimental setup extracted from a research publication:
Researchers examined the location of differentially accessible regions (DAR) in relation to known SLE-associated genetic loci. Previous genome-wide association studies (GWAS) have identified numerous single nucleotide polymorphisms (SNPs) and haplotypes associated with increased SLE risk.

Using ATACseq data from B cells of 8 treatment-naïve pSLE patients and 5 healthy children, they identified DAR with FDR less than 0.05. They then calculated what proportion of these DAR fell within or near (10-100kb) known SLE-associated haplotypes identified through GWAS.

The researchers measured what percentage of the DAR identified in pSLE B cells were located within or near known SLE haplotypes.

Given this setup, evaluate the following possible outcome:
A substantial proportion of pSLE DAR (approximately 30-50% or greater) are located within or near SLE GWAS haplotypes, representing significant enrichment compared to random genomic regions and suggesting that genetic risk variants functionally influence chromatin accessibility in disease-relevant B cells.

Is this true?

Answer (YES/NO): YES